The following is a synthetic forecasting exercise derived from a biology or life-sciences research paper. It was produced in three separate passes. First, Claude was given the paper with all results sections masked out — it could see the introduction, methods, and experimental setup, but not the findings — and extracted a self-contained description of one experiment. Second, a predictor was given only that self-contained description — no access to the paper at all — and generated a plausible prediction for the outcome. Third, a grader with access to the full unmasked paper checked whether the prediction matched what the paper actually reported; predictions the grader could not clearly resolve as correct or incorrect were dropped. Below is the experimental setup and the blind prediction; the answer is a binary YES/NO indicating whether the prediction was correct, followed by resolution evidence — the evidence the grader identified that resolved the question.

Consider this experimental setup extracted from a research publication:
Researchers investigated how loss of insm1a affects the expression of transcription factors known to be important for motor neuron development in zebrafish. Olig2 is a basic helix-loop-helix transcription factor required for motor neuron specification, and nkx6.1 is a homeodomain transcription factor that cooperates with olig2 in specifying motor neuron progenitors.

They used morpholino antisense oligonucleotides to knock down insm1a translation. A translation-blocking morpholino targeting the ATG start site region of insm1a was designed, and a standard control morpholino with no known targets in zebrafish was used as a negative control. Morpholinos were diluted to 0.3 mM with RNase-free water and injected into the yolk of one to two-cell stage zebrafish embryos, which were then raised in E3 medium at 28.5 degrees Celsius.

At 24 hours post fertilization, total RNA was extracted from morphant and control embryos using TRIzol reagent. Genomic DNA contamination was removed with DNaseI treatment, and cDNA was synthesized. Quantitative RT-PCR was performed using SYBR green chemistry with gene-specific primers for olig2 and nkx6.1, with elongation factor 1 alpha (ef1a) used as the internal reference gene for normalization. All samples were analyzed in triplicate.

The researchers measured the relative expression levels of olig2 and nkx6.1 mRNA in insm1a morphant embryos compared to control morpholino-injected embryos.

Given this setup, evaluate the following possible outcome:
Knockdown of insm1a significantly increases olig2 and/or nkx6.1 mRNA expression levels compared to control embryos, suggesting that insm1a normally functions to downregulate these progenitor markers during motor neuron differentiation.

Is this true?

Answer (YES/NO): NO